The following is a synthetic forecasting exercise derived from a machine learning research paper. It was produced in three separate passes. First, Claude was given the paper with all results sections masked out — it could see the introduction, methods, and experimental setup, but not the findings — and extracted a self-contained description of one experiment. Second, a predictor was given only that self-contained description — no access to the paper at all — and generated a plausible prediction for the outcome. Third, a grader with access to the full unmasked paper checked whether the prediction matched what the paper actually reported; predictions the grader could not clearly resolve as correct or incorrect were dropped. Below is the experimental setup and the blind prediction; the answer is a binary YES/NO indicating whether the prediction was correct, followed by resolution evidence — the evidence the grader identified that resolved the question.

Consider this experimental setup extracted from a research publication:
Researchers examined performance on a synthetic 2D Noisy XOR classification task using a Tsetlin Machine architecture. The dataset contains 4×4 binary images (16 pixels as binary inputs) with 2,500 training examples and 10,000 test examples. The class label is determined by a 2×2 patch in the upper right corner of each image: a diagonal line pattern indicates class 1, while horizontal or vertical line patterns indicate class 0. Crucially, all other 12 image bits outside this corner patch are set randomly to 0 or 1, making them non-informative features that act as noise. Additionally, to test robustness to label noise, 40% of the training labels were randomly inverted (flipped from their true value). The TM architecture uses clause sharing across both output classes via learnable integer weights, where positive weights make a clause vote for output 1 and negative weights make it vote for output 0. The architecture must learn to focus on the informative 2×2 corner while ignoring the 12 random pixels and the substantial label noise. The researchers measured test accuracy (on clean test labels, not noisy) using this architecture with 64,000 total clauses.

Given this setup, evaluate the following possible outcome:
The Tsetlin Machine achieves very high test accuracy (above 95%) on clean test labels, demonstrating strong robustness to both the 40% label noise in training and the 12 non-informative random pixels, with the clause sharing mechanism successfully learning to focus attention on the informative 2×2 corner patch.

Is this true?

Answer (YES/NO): YES